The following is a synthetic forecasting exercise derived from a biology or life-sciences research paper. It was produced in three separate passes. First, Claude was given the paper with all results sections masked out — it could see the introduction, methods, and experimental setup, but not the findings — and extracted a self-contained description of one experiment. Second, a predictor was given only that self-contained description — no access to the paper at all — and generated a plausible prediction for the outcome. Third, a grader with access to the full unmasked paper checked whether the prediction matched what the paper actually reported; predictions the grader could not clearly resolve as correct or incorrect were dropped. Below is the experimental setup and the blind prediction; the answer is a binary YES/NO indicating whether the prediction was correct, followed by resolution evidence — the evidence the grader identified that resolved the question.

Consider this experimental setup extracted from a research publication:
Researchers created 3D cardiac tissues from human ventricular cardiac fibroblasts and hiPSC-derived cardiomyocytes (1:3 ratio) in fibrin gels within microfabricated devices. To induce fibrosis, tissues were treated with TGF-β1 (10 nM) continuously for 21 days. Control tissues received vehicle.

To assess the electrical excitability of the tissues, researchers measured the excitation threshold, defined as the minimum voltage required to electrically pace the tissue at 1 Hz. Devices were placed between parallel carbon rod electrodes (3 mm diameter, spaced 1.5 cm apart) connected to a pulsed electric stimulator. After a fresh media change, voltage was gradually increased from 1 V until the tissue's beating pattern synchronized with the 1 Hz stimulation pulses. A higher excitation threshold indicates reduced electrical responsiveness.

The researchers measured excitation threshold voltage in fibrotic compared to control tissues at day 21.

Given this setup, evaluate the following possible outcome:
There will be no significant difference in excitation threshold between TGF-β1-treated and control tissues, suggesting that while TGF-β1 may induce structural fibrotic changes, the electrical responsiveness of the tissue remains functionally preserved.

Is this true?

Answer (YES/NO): NO